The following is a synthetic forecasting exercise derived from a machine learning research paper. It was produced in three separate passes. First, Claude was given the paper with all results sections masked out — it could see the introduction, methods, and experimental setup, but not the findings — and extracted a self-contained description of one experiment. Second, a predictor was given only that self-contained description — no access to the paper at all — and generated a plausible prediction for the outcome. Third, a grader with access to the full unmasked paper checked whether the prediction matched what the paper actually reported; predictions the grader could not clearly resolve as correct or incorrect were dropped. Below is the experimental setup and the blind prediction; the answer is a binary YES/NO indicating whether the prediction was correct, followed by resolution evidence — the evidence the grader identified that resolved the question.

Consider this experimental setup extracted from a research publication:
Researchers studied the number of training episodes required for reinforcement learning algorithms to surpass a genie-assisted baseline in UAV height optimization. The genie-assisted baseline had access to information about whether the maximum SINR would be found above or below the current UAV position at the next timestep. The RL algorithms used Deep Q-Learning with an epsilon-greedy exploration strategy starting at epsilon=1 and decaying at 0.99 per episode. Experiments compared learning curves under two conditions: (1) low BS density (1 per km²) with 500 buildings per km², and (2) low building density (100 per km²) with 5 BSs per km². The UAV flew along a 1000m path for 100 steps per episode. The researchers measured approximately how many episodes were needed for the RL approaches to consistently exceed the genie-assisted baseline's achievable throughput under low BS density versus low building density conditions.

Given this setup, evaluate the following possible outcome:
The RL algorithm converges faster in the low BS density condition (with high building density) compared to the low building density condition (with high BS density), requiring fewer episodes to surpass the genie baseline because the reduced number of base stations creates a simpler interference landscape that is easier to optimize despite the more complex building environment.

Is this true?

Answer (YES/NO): YES